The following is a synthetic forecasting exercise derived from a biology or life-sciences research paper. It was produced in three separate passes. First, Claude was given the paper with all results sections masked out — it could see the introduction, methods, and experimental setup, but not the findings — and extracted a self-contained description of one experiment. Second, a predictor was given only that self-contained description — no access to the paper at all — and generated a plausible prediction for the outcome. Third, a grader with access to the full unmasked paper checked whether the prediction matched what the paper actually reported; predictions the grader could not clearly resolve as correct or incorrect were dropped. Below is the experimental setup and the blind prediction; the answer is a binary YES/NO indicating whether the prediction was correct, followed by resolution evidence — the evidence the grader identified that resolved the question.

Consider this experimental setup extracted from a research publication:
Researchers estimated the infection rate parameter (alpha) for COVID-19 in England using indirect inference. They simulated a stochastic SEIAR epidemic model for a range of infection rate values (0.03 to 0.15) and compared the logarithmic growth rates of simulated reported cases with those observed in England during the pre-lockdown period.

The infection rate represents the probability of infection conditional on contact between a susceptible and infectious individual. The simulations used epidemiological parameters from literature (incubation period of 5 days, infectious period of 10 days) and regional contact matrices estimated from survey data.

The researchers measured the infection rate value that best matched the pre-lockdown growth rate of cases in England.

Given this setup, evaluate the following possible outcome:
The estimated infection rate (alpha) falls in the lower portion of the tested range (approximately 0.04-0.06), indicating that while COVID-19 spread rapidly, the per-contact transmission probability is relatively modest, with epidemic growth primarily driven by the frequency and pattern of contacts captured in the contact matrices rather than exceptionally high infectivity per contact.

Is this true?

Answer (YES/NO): YES